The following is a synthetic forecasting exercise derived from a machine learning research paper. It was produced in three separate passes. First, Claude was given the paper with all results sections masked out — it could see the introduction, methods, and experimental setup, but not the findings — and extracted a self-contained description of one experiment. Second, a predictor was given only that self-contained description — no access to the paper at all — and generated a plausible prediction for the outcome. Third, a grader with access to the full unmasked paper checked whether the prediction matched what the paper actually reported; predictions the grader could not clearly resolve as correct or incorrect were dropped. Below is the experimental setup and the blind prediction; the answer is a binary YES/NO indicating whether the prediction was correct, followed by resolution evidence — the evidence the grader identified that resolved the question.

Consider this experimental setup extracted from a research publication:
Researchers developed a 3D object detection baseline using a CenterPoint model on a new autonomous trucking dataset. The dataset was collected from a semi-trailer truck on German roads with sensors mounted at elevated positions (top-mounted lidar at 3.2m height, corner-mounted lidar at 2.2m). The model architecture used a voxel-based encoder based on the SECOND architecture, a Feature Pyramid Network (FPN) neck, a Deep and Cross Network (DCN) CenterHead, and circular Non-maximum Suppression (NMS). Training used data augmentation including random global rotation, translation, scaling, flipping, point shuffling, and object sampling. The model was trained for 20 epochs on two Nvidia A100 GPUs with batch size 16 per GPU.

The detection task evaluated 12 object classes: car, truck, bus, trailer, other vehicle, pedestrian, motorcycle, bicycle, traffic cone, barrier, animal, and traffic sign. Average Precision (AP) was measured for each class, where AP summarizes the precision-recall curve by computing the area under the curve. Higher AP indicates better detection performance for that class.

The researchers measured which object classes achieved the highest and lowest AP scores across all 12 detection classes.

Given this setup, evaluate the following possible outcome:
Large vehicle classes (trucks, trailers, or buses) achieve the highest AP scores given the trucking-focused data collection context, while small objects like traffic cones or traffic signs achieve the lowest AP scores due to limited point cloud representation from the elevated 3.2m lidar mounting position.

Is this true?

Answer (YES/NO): NO